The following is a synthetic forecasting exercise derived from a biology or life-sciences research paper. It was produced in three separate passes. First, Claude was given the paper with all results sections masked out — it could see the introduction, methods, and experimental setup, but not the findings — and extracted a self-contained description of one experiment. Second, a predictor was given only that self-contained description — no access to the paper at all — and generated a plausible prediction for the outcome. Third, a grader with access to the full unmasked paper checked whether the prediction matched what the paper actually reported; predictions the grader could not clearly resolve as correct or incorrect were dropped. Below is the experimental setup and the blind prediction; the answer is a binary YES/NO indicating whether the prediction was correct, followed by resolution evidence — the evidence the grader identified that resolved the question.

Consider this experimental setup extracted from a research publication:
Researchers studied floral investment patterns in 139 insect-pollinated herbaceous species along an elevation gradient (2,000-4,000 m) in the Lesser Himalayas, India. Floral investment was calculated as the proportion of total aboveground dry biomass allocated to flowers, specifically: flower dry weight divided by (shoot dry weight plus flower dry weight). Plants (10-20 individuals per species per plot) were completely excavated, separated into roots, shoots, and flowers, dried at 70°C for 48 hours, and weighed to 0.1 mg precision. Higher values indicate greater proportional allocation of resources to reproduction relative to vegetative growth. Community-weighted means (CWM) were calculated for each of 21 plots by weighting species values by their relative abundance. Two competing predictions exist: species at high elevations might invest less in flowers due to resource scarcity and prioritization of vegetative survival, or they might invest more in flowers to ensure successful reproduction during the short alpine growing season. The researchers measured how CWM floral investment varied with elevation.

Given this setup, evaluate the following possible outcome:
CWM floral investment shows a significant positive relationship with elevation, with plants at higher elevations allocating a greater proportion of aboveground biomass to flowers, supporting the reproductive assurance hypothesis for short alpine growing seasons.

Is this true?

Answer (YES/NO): NO